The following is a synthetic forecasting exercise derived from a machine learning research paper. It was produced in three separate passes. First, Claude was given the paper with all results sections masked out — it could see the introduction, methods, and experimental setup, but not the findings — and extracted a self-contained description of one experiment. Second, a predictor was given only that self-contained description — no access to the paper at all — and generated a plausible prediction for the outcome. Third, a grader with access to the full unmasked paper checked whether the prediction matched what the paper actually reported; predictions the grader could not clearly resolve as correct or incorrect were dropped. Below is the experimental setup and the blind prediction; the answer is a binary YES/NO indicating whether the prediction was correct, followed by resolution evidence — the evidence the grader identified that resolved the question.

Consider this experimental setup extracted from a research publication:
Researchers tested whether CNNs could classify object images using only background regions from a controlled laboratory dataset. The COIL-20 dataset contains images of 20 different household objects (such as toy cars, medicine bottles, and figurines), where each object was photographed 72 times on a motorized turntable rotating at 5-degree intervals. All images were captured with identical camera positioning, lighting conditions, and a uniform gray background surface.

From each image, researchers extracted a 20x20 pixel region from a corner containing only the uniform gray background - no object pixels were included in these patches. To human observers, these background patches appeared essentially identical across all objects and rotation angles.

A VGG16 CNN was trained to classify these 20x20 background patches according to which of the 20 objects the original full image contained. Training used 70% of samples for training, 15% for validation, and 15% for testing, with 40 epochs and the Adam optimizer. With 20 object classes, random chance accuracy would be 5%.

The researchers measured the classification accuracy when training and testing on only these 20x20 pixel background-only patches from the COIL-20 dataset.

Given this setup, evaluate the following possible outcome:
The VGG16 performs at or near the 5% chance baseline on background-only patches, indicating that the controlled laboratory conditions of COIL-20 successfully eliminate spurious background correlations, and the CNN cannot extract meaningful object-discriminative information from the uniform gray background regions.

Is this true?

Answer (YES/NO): NO